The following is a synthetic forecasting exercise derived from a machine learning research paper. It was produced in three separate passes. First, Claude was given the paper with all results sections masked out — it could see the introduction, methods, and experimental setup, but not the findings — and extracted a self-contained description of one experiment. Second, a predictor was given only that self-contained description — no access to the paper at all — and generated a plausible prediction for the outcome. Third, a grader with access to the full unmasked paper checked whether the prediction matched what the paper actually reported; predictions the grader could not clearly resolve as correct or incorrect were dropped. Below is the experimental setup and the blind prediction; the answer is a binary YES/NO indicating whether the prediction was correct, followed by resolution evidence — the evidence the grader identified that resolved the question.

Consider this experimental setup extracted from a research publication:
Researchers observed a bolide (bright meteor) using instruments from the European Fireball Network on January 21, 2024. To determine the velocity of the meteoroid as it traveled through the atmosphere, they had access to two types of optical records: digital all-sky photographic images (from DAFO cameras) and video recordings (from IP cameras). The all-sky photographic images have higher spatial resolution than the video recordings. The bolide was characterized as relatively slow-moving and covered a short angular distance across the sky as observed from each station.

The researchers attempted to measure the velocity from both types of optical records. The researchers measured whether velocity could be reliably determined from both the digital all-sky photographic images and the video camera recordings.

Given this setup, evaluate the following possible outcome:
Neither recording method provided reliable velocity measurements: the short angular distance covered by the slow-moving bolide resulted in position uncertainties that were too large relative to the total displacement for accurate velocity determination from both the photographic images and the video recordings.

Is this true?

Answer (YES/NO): NO